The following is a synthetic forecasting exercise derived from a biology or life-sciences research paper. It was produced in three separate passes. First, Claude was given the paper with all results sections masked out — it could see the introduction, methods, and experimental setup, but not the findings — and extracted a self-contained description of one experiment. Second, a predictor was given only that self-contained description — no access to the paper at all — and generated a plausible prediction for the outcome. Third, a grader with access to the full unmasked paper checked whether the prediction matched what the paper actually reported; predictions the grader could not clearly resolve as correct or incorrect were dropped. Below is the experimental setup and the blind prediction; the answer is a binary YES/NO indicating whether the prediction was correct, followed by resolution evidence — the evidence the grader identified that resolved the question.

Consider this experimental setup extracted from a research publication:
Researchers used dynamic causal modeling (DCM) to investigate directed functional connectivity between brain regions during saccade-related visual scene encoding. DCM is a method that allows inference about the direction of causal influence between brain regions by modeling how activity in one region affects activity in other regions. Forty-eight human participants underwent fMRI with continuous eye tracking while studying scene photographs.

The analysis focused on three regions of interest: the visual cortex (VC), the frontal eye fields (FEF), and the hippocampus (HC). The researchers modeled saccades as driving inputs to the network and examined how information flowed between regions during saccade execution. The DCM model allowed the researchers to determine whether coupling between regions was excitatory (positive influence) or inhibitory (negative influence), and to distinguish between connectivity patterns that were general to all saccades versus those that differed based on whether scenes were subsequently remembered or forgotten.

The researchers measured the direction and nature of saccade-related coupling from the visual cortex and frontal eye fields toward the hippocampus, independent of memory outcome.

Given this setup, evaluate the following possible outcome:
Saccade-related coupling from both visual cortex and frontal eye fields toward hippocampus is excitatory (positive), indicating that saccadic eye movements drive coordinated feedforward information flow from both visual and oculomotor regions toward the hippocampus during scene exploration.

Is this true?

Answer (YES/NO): YES